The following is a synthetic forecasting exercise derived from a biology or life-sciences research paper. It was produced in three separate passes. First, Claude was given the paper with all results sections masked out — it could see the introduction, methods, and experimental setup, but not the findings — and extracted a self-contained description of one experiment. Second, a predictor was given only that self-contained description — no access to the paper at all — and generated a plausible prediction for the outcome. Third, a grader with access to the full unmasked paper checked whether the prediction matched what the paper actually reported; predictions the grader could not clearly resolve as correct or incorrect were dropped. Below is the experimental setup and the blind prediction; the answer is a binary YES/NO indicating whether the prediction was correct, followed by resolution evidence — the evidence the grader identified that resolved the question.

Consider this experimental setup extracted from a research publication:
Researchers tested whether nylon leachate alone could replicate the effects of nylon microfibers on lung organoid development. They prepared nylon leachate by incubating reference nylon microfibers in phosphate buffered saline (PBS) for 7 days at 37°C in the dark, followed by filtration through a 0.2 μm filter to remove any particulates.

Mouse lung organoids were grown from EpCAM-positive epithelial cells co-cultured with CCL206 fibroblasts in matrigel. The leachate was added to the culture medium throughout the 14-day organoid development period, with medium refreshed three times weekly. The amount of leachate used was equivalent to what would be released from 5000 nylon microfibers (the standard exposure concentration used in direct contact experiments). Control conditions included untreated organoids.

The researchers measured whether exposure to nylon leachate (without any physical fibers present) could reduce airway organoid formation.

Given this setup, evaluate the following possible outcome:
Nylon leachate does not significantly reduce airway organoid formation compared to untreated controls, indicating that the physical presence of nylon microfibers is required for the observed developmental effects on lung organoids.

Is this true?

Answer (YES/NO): NO